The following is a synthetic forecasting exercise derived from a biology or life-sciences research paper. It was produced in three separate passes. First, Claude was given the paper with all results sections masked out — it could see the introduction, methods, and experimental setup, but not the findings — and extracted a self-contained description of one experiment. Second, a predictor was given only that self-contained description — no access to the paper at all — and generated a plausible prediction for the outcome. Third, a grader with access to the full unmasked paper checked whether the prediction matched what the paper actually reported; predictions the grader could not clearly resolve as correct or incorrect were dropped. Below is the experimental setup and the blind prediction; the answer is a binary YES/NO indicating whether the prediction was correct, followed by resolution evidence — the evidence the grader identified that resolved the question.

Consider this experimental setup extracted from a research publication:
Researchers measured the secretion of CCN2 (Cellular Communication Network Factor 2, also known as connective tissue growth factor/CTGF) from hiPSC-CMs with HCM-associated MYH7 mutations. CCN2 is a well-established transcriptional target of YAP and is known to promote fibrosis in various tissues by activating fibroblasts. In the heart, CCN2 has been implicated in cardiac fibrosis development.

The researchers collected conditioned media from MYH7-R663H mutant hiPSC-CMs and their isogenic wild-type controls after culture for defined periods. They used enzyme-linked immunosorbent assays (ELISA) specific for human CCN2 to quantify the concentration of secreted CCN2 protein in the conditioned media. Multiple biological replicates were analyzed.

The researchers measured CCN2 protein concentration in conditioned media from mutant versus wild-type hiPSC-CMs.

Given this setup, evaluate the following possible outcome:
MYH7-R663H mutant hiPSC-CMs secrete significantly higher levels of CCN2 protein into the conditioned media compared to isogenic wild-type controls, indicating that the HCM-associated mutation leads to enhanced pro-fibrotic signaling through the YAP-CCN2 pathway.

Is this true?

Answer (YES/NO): YES